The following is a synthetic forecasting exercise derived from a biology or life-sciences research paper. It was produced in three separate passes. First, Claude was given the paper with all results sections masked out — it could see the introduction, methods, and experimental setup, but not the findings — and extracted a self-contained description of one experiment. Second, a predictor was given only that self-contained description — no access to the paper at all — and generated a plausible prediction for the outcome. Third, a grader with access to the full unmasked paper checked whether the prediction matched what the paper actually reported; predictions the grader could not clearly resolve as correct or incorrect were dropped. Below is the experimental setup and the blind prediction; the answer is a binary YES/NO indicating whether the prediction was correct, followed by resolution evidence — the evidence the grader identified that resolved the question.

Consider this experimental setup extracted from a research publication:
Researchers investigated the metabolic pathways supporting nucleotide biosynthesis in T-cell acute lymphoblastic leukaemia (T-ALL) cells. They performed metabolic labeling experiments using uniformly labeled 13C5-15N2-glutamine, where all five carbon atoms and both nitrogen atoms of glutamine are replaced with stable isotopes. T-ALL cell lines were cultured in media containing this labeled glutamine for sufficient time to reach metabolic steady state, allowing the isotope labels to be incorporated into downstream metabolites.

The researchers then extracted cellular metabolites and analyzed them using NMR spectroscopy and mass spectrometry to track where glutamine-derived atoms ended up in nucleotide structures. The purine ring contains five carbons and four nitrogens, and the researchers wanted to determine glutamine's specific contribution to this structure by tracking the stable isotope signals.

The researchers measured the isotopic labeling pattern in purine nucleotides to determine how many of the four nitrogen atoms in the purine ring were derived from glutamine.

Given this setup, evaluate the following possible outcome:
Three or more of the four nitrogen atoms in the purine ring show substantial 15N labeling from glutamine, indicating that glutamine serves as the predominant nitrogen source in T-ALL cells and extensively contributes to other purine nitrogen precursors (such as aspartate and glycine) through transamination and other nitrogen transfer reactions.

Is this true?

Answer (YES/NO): YES